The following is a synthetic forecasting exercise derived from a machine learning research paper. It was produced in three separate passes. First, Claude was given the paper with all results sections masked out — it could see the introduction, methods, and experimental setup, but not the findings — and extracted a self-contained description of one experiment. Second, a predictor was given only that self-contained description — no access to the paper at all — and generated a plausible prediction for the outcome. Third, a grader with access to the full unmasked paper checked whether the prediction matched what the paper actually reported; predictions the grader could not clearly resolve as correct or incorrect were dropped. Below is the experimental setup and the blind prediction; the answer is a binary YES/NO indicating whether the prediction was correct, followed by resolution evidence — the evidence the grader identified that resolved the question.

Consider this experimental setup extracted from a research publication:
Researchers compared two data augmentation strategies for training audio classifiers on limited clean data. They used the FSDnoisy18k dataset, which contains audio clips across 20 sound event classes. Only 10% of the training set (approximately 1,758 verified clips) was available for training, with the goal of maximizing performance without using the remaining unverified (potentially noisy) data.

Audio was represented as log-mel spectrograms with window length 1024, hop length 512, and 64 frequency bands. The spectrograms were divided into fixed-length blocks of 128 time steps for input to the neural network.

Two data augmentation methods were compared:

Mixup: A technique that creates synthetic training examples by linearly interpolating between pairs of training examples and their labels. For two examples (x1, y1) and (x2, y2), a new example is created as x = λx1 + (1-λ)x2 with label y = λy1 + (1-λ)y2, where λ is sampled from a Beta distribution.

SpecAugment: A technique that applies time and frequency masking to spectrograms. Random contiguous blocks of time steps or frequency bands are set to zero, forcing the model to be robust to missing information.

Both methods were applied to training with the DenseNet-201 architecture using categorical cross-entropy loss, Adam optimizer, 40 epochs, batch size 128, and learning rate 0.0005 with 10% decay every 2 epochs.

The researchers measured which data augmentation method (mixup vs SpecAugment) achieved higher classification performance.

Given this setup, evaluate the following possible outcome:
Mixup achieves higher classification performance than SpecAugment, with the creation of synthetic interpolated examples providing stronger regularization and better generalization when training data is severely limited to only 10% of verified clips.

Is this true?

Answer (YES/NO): NO